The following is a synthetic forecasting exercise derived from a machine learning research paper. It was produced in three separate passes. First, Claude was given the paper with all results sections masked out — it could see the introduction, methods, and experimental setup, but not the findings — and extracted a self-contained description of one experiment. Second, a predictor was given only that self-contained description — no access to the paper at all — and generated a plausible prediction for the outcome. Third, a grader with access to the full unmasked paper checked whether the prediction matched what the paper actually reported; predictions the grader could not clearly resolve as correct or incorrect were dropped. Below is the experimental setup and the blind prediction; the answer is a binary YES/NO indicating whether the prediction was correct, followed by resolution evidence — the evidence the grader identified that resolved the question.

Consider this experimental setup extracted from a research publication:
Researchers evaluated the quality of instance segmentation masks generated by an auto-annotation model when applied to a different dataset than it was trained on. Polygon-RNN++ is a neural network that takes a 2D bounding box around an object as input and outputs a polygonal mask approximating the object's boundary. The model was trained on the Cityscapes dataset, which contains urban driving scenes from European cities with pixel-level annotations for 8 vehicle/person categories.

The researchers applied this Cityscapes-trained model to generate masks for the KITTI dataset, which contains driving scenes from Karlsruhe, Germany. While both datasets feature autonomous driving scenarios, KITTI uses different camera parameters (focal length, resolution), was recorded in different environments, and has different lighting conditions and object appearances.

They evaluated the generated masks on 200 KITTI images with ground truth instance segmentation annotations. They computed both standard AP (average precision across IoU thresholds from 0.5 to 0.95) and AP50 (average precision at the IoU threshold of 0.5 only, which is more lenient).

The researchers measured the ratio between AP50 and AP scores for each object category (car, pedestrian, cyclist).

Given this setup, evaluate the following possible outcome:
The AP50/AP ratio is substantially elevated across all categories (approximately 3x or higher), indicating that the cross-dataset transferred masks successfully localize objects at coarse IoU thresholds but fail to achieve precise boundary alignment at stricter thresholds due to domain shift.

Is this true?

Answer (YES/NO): NO